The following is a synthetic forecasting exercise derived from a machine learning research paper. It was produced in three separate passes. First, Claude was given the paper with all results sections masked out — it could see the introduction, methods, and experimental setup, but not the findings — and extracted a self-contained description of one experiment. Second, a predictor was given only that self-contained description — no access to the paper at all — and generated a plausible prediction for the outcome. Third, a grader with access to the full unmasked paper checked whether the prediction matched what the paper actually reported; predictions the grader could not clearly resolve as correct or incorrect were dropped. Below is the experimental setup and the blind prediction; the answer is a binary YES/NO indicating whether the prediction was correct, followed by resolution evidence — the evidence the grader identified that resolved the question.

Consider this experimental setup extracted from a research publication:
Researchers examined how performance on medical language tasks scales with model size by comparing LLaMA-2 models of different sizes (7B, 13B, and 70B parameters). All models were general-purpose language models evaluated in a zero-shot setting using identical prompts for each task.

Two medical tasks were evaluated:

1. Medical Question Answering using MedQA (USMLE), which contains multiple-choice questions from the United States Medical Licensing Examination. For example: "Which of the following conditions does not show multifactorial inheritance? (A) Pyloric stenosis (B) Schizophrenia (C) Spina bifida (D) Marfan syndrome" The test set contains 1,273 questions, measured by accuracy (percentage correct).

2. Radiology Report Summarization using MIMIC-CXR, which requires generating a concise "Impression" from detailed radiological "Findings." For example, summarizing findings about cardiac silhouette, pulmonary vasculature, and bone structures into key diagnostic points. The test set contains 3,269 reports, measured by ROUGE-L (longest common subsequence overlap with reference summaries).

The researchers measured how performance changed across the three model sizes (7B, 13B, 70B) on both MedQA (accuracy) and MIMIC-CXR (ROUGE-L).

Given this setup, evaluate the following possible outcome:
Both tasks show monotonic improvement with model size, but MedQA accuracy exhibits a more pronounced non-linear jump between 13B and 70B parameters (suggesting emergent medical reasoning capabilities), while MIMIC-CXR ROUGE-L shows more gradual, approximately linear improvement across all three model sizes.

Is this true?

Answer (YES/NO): NO